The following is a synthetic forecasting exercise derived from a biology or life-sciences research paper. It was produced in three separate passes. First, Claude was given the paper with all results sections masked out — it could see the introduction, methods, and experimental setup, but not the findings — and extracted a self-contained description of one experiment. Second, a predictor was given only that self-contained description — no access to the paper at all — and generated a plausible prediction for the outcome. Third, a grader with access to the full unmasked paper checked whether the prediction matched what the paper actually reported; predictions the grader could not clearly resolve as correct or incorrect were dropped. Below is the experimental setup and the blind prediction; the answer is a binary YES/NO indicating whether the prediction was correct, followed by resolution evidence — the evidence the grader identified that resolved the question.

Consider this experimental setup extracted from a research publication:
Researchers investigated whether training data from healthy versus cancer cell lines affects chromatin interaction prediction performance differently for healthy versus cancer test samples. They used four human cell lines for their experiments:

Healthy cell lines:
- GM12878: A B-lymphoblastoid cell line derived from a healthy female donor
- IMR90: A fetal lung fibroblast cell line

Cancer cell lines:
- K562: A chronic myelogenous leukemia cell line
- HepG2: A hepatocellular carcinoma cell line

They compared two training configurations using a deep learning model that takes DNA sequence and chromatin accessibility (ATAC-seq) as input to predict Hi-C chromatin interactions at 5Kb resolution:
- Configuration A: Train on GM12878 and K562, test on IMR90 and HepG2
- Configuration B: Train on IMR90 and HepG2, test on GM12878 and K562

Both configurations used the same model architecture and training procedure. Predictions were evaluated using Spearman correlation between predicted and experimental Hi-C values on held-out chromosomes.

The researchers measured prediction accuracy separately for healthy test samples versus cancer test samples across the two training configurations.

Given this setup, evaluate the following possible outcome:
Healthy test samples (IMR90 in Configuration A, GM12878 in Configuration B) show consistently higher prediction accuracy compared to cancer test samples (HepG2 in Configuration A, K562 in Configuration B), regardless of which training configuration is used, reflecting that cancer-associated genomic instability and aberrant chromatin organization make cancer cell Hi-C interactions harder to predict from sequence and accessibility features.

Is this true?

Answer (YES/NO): NO